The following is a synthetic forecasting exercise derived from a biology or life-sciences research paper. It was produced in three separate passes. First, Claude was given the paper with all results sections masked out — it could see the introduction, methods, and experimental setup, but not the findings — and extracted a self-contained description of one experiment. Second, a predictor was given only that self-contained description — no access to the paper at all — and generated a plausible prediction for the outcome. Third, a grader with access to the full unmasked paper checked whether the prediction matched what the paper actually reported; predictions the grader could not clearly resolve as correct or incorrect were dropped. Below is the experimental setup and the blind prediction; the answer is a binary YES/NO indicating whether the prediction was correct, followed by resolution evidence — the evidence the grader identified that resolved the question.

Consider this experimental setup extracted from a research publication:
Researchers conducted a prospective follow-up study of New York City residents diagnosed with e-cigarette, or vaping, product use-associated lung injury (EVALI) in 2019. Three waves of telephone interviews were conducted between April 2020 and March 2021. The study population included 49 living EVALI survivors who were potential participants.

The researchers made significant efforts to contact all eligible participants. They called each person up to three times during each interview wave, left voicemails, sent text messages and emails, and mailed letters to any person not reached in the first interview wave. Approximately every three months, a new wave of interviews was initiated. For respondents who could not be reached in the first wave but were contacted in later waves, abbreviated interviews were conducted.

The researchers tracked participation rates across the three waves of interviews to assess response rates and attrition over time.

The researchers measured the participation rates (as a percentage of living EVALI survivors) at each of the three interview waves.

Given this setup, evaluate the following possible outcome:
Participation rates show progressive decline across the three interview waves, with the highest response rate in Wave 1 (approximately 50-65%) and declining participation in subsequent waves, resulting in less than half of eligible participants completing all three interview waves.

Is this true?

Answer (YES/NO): NO